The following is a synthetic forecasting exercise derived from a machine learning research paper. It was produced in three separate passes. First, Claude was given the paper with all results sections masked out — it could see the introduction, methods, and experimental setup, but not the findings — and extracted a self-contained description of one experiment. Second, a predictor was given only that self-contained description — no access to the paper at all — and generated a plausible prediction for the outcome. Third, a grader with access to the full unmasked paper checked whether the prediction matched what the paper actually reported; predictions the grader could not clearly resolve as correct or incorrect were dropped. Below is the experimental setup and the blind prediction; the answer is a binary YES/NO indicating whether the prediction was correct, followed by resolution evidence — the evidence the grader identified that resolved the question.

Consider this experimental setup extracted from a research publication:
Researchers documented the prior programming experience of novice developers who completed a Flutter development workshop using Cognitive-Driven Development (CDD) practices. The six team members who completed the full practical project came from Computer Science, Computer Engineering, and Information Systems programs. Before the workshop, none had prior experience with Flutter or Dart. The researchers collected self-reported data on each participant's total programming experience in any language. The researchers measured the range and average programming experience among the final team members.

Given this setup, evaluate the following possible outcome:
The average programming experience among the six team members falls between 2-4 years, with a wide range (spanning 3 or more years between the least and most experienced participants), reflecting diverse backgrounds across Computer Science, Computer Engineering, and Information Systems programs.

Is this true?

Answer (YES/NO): NO